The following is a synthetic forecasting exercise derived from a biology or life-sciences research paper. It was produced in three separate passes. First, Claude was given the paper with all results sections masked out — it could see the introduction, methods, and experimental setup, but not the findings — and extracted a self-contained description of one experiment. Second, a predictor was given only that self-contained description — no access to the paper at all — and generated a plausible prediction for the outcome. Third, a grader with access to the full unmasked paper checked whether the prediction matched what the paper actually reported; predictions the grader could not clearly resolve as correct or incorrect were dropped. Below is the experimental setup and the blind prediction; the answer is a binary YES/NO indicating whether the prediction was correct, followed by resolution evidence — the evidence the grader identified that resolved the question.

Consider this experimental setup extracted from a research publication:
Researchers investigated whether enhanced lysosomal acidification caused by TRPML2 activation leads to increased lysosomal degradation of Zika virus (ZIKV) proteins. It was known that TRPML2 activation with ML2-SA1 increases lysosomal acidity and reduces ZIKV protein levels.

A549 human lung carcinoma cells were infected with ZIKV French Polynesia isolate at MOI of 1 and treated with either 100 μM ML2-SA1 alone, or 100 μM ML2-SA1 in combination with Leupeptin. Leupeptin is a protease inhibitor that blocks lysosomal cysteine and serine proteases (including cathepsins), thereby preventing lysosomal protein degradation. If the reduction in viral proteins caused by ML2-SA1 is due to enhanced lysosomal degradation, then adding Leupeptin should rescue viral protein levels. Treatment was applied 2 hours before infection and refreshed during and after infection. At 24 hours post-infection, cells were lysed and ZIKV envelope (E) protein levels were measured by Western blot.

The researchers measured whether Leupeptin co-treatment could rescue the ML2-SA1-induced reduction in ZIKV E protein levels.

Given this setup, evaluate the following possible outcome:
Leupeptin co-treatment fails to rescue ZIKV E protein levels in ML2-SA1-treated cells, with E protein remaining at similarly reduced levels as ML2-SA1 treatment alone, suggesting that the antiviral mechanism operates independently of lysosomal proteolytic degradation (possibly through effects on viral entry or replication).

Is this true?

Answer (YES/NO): YES